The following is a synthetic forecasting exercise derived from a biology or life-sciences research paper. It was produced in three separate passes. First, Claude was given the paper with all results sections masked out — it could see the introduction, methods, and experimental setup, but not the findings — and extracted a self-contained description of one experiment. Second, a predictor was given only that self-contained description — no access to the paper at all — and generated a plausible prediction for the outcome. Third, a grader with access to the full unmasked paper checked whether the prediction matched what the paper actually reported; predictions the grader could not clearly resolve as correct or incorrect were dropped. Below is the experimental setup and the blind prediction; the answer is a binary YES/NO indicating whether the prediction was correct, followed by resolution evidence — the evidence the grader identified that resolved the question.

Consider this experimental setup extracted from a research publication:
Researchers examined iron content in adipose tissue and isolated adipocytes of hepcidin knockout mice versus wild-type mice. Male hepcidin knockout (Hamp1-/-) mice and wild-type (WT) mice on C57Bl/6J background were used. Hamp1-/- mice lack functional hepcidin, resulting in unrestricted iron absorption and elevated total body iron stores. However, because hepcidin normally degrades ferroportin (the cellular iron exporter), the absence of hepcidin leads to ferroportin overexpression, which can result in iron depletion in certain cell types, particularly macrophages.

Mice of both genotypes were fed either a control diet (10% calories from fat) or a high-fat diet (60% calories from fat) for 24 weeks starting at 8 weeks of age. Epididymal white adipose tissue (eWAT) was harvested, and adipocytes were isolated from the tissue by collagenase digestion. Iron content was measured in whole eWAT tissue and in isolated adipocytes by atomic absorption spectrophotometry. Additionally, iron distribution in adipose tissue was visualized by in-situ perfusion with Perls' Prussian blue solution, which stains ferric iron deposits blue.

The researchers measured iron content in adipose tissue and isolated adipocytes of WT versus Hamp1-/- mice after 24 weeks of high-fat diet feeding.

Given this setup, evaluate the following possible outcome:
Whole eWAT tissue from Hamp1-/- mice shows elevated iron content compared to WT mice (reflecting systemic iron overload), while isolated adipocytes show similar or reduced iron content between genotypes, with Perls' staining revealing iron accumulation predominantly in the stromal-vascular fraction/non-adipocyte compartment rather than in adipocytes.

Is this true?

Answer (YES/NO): NO